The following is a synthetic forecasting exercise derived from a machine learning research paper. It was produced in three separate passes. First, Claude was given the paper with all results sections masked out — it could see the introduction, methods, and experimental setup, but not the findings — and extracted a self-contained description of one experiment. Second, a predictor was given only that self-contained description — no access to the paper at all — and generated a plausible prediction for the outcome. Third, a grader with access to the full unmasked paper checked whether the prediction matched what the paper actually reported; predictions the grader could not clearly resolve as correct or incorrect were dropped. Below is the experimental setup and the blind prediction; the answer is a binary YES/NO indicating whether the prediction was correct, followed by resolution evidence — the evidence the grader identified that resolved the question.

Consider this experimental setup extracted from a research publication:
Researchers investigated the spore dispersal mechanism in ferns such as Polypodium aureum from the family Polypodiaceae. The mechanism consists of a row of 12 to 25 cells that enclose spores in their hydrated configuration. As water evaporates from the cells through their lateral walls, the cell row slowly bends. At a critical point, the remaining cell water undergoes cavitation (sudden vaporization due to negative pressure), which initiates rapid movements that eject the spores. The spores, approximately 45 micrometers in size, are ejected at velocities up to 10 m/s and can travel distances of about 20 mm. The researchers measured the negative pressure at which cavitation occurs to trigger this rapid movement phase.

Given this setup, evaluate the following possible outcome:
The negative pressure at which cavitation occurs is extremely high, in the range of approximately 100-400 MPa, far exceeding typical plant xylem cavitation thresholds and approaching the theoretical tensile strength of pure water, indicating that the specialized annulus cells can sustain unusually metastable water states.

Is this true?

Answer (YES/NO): NO